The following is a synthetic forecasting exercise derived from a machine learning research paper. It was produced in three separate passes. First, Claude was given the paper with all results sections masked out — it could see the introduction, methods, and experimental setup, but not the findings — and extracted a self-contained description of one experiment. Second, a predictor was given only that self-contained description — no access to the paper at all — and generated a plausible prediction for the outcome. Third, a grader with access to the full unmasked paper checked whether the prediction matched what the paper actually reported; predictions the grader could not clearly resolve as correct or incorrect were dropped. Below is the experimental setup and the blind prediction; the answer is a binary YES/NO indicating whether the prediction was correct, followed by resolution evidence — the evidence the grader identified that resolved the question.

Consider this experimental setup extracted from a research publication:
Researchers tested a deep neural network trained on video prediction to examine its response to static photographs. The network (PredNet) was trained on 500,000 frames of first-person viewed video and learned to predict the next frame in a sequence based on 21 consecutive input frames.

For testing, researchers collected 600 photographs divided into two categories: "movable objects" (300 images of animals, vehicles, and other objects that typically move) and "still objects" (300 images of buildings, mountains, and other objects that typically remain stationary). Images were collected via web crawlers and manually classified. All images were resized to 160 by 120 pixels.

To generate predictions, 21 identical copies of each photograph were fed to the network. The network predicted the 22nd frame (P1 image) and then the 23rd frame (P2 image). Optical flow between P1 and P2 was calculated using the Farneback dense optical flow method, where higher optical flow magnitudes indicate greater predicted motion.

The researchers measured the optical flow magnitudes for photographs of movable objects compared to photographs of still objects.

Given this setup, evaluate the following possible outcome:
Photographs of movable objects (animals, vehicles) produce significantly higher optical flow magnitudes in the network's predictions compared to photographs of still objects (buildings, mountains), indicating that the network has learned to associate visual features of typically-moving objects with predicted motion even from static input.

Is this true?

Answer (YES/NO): NO